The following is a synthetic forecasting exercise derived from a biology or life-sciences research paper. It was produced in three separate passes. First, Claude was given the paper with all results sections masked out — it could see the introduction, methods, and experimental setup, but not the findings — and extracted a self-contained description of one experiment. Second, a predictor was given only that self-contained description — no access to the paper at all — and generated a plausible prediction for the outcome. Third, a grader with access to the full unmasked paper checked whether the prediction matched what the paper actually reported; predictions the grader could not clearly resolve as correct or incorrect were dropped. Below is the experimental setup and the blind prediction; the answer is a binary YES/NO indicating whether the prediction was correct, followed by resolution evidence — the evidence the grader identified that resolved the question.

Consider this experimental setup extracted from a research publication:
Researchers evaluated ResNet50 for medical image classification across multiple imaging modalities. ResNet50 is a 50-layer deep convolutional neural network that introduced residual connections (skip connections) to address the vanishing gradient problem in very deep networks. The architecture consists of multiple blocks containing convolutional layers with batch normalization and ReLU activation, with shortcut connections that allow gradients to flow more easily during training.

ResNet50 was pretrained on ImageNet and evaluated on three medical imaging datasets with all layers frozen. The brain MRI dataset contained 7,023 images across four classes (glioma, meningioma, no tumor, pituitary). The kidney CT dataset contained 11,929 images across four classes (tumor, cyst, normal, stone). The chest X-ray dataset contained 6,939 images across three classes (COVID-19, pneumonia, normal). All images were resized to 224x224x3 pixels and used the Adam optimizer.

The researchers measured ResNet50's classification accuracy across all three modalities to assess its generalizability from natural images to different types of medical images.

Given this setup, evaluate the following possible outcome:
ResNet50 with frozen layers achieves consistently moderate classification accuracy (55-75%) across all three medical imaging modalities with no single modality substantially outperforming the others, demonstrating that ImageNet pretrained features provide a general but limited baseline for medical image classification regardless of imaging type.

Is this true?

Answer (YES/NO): NO